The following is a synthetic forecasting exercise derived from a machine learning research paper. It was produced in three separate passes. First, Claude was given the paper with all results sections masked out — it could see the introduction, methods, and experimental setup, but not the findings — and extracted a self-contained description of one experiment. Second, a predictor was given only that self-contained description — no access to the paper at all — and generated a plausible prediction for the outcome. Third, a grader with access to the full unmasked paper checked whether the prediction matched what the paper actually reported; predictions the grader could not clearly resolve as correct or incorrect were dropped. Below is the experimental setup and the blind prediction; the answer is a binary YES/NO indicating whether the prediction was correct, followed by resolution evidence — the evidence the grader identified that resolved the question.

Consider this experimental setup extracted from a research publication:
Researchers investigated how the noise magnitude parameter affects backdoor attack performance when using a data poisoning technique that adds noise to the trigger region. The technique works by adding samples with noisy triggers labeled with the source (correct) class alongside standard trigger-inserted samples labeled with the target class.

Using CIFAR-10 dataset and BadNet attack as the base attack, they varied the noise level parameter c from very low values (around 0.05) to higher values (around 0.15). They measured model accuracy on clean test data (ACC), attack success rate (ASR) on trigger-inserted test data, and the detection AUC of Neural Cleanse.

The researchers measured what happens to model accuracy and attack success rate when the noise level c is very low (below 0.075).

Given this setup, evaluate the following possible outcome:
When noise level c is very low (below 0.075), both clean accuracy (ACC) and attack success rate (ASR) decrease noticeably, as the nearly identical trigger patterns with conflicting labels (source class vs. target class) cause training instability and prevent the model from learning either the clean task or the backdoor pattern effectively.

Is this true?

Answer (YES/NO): NO